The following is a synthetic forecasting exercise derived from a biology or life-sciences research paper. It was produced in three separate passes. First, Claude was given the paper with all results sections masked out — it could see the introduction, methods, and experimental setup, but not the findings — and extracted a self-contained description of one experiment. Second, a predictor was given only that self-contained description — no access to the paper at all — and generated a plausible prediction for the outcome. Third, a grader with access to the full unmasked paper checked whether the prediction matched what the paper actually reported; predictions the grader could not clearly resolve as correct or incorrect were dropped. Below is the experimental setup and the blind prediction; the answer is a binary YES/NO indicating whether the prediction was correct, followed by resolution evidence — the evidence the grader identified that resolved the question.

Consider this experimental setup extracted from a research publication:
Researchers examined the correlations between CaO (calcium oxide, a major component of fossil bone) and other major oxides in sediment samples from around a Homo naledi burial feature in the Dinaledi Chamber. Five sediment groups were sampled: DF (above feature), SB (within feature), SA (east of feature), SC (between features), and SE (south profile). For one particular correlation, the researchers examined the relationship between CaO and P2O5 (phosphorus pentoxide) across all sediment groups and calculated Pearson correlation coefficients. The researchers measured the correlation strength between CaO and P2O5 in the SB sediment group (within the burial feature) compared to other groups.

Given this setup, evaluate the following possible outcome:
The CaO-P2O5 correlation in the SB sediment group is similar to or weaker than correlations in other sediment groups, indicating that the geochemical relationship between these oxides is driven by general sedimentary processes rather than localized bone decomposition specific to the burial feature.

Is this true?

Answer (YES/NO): NO